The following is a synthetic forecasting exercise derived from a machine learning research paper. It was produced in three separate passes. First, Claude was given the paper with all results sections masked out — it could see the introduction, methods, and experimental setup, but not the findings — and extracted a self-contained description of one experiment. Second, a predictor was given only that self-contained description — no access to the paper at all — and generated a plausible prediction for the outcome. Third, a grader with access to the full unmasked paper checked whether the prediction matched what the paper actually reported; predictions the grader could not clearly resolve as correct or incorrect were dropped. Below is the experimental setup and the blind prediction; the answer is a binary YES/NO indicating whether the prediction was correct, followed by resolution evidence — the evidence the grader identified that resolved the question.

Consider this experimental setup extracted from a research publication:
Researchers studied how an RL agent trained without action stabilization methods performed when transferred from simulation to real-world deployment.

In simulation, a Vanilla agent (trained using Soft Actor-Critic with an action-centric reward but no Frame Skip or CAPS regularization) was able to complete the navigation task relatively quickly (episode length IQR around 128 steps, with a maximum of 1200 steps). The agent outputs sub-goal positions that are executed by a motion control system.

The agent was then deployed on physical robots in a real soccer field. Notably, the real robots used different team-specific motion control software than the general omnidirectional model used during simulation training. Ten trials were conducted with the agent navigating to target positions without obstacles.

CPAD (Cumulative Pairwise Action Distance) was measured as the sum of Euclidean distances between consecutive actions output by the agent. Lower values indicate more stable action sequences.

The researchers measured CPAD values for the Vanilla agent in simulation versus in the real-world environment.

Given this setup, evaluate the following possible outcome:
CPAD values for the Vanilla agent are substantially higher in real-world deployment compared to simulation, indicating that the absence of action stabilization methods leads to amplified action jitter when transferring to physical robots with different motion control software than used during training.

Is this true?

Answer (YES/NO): YES